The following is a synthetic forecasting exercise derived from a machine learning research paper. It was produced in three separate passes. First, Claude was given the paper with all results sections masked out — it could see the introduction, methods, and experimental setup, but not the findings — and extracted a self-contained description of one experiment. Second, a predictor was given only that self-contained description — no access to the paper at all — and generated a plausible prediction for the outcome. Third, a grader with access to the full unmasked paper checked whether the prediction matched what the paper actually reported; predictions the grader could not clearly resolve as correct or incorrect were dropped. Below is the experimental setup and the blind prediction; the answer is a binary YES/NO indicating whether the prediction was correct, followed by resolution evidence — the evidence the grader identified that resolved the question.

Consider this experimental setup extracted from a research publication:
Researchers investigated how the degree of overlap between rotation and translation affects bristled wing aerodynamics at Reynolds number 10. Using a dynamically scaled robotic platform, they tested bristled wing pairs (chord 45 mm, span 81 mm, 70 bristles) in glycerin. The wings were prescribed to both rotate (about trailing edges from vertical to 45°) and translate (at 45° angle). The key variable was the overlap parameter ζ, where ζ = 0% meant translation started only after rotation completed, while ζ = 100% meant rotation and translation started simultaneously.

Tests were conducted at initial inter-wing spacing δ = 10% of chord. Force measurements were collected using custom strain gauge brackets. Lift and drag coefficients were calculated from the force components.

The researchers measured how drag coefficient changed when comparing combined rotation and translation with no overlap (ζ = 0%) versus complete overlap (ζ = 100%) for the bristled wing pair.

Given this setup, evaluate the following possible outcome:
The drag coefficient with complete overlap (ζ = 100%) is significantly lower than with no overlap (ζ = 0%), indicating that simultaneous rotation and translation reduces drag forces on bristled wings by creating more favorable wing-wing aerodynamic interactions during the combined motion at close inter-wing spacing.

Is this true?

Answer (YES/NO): NO